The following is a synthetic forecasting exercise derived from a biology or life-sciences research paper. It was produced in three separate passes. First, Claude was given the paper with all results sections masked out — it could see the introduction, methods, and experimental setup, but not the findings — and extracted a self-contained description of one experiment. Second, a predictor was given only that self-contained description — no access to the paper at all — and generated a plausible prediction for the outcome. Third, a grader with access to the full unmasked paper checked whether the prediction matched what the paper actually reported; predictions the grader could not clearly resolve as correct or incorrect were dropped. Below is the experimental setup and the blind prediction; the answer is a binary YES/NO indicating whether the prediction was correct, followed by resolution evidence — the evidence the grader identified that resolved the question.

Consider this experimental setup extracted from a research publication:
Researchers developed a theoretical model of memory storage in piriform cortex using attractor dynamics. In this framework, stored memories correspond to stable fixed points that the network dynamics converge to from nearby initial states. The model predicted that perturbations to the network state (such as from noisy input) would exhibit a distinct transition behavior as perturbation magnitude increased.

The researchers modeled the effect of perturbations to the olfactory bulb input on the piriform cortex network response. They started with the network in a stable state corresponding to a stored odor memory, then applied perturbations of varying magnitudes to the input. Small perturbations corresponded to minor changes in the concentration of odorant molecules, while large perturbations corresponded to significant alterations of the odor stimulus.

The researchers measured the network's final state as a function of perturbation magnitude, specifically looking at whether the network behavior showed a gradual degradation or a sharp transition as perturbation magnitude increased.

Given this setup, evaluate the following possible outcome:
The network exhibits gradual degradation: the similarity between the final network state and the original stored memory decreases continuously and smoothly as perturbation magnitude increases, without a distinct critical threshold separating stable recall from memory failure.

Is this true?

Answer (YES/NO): NO